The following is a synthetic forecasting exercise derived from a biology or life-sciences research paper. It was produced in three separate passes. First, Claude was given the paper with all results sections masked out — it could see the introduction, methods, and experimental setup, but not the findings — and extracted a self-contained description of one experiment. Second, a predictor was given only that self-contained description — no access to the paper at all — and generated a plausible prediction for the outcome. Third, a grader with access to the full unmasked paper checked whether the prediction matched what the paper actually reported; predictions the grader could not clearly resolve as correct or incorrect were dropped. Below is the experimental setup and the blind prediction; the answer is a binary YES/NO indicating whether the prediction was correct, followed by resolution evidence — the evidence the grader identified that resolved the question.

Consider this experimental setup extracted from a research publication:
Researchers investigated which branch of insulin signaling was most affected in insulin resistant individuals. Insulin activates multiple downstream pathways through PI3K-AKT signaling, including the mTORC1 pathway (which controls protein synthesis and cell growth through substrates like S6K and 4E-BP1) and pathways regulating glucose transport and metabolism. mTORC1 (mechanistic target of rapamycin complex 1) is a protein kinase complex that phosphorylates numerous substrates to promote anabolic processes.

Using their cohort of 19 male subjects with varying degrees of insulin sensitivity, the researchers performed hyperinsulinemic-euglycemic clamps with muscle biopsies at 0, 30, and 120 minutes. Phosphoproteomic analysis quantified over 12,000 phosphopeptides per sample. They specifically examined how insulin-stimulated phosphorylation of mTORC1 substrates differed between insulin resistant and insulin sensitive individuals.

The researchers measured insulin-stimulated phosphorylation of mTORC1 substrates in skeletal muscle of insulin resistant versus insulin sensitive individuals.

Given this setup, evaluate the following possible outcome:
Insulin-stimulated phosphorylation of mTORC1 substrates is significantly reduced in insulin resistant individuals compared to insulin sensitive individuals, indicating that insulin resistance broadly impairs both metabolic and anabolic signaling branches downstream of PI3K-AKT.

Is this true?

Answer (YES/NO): NO